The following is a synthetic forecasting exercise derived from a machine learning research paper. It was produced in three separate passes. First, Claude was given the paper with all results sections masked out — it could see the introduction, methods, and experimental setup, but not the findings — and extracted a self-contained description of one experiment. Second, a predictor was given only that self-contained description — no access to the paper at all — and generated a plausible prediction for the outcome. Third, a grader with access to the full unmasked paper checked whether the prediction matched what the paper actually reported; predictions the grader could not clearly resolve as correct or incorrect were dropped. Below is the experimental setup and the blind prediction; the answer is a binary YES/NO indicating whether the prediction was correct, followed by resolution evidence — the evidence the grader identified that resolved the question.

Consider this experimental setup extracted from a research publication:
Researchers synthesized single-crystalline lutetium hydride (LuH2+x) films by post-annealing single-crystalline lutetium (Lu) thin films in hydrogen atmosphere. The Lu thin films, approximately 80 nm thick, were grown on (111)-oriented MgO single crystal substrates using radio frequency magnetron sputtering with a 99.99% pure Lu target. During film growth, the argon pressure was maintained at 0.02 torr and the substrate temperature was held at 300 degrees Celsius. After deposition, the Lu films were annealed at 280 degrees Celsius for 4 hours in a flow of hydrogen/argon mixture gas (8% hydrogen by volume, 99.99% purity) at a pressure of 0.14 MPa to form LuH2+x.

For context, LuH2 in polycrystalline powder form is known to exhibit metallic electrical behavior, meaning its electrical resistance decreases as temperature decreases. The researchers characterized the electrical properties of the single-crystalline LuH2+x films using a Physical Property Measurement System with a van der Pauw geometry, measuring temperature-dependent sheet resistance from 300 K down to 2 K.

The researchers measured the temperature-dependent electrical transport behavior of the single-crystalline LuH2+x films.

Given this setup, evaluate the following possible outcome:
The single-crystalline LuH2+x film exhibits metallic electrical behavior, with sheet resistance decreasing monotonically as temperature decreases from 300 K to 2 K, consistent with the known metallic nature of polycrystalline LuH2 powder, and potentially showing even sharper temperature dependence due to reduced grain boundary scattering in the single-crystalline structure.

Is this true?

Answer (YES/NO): NO